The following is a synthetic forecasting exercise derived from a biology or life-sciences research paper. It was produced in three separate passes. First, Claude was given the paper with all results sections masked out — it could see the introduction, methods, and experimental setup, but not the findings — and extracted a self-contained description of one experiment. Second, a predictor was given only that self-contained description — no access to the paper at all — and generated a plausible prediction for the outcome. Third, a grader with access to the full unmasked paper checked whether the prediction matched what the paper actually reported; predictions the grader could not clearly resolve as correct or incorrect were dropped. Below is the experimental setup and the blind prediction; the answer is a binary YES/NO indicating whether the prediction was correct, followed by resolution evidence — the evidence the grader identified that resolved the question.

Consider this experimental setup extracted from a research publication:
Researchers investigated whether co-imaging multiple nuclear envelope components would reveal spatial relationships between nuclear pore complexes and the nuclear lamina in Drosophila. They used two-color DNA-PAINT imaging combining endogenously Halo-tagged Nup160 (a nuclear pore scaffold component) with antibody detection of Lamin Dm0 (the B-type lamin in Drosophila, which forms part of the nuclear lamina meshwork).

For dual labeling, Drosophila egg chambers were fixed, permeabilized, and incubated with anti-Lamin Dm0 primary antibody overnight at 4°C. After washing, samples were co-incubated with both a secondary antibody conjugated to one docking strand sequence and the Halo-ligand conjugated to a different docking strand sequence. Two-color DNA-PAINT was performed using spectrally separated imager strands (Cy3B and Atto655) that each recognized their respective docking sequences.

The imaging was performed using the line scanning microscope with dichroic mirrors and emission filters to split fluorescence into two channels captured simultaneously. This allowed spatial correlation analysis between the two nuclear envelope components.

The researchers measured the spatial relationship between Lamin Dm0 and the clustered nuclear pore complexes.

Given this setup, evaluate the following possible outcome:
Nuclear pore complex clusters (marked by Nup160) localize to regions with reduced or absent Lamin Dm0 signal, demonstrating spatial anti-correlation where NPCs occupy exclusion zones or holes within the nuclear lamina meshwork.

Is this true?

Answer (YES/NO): YES